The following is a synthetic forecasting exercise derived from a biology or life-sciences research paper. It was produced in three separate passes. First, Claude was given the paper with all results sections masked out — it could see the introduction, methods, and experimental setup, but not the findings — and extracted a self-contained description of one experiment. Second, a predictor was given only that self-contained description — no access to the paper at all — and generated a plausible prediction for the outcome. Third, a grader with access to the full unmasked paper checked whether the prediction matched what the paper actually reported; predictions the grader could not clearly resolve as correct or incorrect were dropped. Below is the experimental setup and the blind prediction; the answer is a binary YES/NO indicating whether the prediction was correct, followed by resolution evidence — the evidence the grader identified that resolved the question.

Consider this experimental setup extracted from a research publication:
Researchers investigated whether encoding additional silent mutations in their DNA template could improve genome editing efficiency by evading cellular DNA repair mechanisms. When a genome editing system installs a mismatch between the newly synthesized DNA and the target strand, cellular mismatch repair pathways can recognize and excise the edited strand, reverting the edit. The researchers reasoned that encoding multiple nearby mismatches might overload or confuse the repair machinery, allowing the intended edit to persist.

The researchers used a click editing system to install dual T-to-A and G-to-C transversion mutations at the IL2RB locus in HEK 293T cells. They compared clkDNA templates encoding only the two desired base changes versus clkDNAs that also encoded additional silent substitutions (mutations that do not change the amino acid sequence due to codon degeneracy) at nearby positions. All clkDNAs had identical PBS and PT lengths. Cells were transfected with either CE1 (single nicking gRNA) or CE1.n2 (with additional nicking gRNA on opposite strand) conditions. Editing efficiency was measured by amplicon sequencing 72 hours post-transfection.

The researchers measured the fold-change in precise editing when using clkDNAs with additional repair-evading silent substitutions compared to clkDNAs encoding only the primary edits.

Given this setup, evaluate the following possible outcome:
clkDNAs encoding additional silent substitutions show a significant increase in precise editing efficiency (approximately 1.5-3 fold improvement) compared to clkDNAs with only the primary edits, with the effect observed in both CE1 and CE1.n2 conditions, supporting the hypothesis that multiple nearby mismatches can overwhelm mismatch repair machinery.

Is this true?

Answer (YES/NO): NO